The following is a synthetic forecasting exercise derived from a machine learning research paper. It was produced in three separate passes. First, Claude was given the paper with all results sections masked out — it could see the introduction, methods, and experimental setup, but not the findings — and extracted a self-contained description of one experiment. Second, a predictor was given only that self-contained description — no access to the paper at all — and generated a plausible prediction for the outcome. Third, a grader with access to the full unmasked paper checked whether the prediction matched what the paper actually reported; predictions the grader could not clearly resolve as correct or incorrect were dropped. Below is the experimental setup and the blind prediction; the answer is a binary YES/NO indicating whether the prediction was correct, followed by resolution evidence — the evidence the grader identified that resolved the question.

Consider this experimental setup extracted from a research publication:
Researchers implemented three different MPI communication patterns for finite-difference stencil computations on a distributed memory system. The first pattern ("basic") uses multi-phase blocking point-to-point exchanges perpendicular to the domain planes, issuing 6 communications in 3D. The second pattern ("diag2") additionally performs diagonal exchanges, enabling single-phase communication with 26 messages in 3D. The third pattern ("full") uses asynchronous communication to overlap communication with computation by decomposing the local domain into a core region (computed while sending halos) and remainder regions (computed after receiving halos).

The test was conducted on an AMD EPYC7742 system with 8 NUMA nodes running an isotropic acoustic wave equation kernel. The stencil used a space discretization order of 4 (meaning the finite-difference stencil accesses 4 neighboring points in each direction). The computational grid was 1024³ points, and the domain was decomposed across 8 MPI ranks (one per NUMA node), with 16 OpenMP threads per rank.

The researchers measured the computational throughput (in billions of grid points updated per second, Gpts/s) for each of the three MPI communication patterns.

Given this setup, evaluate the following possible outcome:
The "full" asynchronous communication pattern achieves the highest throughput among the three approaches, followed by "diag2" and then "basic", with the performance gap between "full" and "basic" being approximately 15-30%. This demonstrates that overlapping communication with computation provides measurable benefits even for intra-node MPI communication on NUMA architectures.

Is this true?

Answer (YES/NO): NO